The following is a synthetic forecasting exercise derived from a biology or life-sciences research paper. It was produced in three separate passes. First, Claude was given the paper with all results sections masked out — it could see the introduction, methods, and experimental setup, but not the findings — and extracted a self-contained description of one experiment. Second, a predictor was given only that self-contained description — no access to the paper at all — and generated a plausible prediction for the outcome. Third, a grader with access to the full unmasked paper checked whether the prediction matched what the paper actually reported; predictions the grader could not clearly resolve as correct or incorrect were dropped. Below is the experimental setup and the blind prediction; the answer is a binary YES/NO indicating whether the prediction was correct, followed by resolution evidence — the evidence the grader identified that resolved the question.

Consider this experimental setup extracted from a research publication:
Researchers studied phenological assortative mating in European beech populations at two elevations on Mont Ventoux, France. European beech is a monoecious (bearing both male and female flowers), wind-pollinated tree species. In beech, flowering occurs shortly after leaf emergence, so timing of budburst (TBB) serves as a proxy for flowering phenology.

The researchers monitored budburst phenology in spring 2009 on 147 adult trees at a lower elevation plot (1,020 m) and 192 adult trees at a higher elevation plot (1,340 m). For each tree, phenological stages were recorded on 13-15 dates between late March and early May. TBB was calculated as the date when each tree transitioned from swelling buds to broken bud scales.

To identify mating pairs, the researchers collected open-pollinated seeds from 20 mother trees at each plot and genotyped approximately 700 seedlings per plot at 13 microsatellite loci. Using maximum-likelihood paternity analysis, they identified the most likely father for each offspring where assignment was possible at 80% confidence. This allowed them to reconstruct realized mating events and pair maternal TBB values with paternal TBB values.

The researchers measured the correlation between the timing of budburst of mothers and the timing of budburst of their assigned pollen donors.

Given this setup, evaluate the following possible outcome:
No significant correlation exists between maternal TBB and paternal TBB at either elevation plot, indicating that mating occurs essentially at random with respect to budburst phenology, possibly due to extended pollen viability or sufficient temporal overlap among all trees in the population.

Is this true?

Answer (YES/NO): NO